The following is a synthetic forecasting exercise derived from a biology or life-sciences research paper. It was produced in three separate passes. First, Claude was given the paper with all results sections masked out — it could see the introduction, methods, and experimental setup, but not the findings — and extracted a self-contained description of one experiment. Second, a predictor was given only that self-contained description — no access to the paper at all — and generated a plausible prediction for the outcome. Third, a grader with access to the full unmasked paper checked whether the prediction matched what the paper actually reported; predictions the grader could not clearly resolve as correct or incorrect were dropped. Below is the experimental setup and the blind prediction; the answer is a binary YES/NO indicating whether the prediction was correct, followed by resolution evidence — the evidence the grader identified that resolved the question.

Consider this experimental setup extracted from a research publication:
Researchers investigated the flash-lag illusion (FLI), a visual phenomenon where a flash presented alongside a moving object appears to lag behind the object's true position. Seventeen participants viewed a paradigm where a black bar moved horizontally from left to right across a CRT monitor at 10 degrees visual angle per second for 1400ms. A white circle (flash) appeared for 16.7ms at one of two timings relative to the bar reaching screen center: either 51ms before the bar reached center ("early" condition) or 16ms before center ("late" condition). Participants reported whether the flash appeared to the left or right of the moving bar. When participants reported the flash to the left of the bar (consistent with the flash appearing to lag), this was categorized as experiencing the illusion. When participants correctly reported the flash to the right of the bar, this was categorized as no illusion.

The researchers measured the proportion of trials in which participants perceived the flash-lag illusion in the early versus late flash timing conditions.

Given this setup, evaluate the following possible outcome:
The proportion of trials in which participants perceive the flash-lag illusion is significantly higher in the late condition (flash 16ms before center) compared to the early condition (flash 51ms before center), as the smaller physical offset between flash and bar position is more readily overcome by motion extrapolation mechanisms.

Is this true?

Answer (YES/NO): YES